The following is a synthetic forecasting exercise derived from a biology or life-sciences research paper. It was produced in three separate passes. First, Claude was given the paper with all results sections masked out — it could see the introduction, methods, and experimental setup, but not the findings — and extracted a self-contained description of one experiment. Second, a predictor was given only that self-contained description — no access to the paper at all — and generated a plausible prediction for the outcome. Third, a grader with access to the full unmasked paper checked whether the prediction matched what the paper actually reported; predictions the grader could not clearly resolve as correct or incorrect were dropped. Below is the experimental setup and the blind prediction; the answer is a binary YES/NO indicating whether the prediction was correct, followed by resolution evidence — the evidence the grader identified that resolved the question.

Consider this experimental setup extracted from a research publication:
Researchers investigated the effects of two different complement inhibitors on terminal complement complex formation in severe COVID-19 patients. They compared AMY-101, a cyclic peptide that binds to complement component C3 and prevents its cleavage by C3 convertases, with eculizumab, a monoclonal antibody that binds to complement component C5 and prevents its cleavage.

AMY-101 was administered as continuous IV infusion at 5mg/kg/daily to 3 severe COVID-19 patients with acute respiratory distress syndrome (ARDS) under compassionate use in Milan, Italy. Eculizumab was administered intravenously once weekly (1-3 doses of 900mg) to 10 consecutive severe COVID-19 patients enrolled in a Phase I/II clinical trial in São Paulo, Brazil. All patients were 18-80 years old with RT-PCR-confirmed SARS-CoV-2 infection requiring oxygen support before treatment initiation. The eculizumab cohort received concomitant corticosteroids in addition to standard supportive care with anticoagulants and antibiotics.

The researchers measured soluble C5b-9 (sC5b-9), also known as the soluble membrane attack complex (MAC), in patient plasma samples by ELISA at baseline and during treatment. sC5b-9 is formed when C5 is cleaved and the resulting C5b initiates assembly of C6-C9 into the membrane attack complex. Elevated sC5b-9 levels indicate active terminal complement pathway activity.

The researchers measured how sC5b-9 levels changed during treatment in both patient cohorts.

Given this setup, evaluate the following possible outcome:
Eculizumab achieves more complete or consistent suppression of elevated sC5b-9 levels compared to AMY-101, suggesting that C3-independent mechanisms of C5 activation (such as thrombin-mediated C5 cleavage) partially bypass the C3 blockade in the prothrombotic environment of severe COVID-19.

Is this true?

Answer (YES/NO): NO